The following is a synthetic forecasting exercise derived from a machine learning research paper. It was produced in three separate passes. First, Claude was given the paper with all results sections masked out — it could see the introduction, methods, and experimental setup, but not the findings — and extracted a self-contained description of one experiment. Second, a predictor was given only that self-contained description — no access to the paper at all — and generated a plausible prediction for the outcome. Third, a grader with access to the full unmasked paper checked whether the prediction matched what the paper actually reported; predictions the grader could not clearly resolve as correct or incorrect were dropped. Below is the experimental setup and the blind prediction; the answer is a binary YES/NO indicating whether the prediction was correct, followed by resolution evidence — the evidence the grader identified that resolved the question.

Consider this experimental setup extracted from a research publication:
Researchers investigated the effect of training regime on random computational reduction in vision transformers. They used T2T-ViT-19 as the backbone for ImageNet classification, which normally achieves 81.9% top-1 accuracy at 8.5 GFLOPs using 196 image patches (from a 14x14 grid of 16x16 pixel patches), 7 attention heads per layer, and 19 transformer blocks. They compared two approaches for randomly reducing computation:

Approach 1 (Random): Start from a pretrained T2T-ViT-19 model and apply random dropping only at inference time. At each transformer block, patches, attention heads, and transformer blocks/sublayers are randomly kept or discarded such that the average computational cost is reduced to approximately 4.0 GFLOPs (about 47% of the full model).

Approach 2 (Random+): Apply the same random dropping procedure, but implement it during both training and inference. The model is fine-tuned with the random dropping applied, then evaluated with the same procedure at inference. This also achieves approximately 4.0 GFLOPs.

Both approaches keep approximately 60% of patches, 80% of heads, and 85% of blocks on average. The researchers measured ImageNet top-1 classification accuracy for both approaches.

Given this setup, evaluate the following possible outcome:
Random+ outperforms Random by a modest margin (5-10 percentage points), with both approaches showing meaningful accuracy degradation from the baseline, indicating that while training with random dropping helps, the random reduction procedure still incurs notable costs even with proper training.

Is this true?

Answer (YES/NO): NO